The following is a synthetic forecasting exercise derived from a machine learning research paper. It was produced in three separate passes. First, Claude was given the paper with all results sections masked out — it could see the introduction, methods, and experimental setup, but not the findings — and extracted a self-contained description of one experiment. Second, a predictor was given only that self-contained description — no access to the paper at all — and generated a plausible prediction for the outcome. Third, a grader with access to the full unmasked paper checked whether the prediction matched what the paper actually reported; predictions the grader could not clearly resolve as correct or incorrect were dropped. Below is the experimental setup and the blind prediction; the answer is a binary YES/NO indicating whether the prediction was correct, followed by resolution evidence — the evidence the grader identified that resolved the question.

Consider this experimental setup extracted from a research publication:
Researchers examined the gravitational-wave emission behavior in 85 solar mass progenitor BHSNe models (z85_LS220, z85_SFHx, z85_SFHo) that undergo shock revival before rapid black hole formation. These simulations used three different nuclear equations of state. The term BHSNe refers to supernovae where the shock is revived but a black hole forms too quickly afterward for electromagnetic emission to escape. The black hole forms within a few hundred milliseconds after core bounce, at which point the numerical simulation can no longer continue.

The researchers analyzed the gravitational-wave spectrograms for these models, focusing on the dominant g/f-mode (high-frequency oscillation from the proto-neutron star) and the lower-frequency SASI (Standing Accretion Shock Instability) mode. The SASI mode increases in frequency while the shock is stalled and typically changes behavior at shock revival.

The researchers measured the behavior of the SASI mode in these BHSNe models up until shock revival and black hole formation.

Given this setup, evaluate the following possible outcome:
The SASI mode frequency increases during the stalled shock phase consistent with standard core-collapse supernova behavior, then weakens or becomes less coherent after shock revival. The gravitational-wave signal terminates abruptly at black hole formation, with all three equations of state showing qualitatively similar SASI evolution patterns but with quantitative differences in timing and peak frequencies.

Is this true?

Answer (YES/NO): NO